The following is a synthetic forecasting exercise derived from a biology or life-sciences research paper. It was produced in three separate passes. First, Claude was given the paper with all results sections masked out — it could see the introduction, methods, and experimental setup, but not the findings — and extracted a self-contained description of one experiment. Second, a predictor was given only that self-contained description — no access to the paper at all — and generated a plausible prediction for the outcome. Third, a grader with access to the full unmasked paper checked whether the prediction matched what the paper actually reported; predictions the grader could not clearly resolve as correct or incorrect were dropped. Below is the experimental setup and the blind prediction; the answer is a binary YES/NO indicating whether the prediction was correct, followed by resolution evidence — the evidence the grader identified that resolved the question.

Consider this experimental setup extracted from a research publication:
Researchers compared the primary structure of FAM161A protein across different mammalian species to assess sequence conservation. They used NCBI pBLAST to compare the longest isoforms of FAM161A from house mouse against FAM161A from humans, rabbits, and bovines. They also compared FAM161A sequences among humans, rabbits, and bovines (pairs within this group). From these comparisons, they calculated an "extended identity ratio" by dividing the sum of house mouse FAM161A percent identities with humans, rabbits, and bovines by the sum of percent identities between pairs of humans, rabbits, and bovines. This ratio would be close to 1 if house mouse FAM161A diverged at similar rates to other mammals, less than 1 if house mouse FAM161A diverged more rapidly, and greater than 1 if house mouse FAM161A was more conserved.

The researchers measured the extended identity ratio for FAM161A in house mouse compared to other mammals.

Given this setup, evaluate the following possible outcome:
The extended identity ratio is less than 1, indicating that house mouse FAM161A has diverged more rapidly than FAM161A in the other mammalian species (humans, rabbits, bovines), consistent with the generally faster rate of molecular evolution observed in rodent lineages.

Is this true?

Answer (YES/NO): YES